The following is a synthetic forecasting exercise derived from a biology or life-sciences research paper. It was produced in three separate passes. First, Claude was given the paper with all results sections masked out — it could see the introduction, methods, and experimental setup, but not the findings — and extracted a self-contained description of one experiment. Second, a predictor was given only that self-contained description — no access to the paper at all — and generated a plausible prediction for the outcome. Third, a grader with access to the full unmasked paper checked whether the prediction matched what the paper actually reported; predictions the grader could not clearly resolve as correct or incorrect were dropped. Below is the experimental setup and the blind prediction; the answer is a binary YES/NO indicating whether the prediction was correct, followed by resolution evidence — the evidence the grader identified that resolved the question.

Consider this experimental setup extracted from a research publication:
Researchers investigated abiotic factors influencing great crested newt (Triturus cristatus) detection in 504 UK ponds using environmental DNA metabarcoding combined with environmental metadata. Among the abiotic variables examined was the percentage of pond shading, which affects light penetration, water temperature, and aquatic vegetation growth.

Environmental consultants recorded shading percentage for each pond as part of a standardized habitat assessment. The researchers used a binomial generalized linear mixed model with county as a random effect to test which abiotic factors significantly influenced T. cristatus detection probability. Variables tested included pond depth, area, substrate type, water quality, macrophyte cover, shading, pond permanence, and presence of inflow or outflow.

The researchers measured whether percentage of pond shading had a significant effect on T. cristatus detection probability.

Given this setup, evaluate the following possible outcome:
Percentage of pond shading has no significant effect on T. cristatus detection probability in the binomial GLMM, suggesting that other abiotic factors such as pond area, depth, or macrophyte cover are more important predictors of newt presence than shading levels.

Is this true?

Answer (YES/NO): NO